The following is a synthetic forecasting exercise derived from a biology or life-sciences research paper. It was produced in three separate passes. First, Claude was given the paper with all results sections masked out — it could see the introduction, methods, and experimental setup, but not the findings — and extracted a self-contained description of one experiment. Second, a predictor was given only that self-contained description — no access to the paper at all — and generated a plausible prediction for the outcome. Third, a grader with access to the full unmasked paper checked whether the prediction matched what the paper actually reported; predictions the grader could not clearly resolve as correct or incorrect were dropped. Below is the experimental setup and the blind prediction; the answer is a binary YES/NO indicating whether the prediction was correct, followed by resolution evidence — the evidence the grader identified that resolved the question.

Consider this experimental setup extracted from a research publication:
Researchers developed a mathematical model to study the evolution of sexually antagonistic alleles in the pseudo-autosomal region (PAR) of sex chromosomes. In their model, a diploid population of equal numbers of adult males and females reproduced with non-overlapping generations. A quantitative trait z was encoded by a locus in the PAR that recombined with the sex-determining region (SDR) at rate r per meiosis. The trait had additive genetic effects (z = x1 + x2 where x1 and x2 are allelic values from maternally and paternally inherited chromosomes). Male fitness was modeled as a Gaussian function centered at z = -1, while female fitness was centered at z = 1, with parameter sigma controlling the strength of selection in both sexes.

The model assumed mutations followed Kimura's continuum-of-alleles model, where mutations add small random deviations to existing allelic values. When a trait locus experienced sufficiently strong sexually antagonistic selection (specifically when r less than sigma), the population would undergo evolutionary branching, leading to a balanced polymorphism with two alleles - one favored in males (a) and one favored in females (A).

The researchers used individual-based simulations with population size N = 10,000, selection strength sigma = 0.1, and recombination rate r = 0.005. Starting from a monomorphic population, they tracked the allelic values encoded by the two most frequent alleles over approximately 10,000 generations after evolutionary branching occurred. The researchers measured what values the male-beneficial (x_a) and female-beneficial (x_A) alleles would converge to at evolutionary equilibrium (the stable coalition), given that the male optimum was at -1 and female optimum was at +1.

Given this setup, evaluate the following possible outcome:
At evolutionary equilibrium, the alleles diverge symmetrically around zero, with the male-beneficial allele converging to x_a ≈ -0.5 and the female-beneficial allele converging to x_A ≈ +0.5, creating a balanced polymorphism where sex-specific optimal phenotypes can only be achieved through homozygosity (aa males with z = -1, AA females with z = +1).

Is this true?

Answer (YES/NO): NO